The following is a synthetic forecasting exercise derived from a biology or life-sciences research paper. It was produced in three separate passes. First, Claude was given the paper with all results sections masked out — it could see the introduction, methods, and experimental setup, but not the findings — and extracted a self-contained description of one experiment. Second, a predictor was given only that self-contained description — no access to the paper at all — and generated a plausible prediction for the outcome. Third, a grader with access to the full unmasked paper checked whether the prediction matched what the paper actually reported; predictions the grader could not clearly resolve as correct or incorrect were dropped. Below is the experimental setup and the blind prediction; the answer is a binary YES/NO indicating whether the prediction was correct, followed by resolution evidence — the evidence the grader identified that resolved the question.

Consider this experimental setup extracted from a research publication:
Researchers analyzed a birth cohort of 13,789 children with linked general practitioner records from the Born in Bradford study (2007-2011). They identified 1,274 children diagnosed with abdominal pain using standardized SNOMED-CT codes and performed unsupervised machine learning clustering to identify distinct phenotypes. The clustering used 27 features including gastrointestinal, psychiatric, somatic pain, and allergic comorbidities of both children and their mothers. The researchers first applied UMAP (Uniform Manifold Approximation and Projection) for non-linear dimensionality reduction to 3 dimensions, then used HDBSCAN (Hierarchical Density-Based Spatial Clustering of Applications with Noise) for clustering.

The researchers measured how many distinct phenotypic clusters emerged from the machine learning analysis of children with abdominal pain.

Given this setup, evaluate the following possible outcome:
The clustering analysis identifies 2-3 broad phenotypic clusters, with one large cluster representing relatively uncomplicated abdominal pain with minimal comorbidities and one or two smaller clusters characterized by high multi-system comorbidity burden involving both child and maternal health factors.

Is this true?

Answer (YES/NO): NO